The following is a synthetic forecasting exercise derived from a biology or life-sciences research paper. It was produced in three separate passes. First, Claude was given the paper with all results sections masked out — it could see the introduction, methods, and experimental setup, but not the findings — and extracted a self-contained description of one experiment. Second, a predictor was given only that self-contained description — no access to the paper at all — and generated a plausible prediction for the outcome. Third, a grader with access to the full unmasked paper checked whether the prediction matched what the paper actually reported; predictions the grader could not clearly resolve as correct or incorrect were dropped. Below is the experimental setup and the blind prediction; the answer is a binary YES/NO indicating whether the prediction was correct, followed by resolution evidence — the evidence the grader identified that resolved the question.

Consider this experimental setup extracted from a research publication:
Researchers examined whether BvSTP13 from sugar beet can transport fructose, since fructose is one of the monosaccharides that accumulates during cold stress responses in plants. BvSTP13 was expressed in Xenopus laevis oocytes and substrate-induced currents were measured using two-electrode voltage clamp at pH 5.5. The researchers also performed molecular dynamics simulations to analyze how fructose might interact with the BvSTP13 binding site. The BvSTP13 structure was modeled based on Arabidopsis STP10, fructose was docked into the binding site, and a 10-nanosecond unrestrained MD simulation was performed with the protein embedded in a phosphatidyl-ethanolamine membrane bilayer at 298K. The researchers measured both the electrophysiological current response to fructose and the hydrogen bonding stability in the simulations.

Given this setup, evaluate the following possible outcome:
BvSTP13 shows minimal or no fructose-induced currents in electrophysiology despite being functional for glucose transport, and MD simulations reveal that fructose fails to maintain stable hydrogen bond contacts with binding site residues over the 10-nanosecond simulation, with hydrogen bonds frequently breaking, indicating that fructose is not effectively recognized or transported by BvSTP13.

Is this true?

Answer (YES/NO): NO